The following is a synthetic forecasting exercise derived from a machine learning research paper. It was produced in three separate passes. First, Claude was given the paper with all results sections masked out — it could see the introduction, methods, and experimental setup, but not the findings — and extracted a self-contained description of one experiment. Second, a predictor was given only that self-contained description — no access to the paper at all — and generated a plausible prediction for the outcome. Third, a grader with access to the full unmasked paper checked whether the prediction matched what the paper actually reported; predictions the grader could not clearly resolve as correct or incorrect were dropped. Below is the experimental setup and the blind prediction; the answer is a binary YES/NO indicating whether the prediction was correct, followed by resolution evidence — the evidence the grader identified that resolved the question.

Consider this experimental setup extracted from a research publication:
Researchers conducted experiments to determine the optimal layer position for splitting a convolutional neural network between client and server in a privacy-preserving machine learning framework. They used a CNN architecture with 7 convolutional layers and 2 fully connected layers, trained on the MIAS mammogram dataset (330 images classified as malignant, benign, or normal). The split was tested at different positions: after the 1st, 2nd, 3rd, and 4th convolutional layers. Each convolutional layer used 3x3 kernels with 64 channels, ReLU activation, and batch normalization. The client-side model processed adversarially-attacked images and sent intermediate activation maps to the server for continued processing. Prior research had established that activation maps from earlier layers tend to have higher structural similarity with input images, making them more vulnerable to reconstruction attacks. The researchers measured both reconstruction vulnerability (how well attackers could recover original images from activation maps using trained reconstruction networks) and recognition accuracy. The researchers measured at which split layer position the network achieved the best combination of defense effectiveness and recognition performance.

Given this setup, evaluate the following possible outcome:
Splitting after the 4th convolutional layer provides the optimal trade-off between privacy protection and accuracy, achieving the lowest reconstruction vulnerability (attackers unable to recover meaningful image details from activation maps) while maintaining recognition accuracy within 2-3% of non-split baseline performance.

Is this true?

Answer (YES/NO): NO